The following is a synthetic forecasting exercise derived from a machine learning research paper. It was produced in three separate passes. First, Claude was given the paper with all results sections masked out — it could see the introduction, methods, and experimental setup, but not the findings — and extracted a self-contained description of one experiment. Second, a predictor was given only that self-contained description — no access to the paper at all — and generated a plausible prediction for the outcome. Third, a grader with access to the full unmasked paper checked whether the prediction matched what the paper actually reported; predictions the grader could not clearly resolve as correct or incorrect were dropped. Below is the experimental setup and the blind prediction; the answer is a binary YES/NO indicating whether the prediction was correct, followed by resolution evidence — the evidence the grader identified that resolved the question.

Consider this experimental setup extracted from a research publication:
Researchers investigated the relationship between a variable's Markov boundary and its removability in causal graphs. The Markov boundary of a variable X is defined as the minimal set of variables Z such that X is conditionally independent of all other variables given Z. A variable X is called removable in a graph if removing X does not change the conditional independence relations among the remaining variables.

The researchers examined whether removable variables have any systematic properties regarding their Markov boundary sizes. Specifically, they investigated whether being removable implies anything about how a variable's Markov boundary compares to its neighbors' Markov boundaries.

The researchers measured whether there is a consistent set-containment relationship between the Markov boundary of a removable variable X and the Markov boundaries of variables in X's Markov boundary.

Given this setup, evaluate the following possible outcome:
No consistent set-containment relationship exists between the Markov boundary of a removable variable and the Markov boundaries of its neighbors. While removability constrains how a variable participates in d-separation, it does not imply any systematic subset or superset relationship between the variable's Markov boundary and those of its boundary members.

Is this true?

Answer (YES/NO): NO